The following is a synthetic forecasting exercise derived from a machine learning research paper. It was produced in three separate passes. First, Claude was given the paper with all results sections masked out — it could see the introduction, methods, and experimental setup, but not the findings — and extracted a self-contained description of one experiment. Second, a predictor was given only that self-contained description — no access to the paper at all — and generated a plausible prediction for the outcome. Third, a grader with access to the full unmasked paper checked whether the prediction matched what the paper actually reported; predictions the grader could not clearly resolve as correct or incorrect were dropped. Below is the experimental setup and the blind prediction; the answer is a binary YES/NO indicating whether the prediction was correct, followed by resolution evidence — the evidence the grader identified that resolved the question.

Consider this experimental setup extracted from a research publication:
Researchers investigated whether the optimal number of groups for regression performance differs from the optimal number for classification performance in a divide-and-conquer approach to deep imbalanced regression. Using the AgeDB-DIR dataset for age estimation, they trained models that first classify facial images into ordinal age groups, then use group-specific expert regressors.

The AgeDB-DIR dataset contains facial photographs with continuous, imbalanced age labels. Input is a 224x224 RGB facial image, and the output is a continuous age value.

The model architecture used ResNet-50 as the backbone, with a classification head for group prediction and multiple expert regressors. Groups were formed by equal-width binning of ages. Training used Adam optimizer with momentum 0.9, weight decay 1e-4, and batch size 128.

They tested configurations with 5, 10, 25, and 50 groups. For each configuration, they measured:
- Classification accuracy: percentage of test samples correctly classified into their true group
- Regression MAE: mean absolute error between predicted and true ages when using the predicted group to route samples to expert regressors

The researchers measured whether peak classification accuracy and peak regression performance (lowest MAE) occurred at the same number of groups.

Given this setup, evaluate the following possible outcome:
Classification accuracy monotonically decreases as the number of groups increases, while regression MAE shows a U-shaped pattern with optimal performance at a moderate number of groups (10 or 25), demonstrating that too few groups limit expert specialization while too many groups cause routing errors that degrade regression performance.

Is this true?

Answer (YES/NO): NO